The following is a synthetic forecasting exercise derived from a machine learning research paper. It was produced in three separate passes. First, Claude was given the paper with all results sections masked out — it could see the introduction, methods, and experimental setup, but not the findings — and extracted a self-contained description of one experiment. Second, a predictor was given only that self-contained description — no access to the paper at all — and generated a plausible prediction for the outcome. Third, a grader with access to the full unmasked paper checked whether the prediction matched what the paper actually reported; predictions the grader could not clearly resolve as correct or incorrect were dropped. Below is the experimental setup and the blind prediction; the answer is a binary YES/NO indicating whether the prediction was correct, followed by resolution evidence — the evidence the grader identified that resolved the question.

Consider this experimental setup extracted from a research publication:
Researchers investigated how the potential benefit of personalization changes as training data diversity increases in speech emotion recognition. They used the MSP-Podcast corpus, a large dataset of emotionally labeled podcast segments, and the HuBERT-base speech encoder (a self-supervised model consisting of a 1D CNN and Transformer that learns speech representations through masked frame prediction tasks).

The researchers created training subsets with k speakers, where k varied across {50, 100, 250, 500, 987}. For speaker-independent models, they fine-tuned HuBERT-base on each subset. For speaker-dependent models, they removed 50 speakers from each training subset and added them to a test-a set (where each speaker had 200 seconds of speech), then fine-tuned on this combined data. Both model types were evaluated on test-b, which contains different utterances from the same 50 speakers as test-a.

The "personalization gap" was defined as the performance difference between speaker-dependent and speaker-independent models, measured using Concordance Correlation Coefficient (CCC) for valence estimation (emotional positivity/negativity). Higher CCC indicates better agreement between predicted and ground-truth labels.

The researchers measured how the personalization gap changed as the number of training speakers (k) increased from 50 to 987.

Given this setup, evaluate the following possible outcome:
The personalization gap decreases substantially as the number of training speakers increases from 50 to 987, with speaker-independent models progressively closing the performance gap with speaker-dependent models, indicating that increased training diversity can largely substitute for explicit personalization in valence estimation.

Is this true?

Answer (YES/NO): YES